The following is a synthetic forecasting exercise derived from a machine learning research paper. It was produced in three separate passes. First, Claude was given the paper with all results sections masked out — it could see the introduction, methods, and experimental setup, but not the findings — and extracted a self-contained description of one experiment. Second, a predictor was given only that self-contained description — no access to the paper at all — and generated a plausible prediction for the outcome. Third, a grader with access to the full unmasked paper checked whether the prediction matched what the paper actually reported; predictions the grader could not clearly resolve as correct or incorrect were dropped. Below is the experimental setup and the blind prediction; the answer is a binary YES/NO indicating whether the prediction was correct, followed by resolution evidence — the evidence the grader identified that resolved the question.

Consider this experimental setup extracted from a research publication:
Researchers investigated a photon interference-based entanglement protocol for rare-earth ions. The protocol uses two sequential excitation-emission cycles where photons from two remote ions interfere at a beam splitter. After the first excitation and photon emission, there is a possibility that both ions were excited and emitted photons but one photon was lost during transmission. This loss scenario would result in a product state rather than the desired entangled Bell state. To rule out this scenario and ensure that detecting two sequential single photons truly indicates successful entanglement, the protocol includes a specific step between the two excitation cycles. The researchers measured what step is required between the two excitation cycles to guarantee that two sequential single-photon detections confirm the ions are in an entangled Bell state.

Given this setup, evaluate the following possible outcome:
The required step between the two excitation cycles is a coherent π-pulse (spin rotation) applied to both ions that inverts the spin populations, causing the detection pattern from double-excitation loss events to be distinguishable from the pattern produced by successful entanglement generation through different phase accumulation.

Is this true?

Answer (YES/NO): YES